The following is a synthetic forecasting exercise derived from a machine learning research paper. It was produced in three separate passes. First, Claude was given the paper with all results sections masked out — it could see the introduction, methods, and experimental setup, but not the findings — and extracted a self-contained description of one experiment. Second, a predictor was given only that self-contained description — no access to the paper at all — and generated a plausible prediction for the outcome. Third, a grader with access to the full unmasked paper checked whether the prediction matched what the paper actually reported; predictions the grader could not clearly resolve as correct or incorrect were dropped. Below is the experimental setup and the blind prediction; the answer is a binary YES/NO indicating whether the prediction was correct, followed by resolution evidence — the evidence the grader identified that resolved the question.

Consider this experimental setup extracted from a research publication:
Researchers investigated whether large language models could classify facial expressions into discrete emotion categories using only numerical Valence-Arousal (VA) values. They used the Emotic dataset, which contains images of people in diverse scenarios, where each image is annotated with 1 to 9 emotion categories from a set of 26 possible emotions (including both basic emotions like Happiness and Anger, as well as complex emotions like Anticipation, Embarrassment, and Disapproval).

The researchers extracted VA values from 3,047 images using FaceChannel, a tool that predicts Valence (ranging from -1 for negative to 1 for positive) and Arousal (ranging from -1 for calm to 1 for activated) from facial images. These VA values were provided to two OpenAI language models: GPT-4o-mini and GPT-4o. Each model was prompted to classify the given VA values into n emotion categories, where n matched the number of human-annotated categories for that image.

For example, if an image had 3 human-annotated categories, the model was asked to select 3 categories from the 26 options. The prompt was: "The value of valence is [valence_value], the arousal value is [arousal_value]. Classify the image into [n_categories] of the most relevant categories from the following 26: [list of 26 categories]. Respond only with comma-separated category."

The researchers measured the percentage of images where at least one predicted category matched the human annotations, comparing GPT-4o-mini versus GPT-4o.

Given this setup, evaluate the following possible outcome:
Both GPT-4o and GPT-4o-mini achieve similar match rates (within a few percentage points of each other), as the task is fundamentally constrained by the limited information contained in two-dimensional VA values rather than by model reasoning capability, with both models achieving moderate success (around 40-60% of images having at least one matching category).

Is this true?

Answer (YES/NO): NO